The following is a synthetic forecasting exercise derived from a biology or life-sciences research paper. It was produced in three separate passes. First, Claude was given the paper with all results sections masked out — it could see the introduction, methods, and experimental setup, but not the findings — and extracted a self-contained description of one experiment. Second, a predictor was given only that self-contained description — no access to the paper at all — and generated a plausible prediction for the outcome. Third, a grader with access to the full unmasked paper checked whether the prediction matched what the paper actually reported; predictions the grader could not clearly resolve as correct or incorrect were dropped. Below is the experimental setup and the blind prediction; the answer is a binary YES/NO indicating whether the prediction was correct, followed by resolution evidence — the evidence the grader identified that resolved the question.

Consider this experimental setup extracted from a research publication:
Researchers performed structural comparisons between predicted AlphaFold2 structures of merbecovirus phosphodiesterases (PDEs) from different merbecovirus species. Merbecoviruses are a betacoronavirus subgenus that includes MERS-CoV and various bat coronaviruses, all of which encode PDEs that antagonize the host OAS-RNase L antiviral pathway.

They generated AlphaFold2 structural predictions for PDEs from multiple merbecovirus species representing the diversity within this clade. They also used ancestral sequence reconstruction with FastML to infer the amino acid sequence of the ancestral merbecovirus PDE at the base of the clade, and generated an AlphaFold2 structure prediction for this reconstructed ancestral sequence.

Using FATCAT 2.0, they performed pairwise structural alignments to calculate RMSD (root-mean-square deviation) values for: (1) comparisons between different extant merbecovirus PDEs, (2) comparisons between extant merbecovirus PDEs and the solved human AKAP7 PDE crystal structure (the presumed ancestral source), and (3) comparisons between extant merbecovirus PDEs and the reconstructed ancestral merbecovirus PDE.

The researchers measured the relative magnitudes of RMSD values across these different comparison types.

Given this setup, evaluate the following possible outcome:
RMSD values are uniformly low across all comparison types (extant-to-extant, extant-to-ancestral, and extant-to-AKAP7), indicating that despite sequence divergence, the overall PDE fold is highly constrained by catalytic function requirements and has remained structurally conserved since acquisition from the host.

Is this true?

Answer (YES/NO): NO